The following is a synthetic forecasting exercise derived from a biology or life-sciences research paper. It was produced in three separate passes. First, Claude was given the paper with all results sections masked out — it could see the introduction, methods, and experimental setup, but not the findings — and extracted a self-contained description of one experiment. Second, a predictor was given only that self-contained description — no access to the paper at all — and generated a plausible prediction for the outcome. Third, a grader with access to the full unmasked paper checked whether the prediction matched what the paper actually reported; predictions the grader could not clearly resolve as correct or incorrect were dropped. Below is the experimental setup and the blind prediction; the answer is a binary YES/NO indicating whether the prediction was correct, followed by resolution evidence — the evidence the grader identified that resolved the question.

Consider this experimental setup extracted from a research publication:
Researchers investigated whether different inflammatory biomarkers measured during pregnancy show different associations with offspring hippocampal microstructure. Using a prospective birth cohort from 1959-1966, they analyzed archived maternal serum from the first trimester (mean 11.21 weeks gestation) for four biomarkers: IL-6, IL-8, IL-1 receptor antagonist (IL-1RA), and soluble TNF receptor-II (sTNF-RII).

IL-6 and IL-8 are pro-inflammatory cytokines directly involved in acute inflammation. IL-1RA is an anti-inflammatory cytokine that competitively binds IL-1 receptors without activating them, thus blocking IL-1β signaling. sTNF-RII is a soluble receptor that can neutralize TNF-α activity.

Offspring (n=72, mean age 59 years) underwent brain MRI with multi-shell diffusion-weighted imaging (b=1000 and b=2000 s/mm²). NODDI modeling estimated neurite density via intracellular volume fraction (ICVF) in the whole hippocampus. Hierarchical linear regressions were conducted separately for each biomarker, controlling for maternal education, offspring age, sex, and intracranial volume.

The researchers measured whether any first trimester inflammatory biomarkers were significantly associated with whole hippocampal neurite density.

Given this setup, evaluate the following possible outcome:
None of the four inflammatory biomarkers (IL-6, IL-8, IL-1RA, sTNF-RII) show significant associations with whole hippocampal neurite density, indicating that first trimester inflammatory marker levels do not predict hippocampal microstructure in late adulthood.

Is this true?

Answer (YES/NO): NO